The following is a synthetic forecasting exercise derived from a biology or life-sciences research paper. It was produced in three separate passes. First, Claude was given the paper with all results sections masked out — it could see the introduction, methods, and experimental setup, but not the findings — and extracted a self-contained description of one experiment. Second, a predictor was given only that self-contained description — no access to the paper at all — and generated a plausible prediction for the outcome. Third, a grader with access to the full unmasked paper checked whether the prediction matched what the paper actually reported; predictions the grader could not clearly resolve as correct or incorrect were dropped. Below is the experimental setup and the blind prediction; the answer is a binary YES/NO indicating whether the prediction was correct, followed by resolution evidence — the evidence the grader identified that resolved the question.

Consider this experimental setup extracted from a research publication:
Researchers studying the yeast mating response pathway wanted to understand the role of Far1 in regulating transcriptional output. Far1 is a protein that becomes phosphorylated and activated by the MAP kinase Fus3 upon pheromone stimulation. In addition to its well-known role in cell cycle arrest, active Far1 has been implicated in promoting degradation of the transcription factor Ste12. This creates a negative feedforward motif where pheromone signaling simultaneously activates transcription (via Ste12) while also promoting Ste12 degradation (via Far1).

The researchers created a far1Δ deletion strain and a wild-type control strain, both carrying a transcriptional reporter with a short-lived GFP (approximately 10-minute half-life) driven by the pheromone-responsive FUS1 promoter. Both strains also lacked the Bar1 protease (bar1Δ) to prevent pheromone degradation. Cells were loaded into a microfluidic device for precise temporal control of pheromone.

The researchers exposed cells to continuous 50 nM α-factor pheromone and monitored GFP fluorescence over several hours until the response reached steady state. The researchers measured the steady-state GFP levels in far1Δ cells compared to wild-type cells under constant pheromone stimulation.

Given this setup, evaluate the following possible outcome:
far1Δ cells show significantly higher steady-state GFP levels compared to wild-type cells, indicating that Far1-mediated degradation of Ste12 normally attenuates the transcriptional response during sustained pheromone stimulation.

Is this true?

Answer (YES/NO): YES